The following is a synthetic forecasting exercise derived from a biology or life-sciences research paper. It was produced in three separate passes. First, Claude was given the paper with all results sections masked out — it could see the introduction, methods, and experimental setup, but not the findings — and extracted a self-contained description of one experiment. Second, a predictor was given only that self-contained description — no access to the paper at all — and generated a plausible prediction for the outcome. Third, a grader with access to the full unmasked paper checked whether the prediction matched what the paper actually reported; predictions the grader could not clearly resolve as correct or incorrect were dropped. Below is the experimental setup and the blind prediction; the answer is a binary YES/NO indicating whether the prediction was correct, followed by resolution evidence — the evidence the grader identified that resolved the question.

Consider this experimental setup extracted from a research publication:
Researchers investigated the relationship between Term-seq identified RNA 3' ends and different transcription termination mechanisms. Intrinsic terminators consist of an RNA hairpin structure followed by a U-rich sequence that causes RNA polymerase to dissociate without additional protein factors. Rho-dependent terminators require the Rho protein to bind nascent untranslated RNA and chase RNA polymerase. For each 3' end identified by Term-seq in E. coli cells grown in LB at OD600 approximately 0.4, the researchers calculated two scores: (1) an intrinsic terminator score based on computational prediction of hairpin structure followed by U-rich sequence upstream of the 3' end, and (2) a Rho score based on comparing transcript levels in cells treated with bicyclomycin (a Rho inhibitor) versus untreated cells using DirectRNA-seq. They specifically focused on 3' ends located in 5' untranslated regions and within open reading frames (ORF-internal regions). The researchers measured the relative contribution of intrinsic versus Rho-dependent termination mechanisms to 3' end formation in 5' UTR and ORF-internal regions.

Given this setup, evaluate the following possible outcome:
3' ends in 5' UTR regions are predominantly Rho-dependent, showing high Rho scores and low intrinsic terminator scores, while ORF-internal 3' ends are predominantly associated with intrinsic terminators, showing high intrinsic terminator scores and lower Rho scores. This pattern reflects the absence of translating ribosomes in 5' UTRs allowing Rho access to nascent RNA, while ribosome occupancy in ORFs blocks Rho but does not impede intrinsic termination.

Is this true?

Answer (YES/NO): NO